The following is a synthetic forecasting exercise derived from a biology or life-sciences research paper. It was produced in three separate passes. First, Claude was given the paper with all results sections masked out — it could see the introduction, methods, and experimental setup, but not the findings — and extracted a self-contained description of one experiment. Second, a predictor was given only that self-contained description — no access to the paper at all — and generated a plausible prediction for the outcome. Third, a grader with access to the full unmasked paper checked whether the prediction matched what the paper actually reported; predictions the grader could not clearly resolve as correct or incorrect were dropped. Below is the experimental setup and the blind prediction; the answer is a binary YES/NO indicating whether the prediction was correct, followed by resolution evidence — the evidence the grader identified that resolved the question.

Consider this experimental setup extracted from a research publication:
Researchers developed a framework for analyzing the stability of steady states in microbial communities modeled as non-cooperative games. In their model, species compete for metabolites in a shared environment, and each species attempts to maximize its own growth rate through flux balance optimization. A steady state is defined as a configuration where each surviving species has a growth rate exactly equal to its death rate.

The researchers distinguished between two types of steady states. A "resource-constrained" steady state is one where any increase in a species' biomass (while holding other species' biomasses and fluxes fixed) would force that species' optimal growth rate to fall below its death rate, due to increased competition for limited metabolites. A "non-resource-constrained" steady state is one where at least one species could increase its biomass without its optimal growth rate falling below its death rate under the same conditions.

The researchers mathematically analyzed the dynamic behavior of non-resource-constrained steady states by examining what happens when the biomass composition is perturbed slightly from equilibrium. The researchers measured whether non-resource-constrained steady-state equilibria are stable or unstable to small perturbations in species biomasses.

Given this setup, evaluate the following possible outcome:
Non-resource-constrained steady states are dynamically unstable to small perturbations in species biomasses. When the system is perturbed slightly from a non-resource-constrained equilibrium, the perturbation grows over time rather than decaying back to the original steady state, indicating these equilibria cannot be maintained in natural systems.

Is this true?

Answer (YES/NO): YES